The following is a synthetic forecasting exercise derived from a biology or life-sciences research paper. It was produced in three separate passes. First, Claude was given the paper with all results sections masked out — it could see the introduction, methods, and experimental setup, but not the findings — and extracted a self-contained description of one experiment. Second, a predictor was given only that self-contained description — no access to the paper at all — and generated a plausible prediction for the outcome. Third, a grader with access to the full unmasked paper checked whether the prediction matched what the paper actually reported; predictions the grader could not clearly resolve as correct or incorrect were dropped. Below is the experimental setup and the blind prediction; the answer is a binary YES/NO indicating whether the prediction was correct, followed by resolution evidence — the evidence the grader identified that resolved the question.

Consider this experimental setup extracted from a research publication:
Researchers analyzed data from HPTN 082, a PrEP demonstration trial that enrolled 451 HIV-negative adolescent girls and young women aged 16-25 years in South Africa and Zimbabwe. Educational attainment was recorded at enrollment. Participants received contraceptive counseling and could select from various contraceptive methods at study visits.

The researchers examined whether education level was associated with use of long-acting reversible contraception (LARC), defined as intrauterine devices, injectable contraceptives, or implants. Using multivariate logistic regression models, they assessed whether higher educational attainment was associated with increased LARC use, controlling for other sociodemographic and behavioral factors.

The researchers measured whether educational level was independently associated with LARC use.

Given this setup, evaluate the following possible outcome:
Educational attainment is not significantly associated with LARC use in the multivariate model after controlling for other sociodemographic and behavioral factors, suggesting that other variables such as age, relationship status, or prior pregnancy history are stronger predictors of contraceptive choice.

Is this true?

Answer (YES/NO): YES